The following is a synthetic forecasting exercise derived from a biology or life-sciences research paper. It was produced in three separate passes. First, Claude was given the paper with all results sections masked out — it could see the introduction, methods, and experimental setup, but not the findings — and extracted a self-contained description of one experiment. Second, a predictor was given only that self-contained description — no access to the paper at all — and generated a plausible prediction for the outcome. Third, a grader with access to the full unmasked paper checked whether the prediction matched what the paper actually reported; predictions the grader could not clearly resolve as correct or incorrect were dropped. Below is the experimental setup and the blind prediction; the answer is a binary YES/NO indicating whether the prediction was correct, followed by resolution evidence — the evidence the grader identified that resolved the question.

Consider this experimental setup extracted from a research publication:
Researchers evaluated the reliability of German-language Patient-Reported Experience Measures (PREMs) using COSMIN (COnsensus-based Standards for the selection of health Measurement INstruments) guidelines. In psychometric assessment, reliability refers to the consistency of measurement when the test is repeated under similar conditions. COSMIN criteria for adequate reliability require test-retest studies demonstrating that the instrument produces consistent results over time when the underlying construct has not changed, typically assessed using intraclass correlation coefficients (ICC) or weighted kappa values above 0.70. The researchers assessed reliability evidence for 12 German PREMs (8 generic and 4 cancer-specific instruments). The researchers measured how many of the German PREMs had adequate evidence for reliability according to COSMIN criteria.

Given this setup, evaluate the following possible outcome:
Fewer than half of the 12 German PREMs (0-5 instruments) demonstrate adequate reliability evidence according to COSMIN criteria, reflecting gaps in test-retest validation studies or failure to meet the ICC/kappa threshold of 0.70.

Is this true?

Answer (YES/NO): YES